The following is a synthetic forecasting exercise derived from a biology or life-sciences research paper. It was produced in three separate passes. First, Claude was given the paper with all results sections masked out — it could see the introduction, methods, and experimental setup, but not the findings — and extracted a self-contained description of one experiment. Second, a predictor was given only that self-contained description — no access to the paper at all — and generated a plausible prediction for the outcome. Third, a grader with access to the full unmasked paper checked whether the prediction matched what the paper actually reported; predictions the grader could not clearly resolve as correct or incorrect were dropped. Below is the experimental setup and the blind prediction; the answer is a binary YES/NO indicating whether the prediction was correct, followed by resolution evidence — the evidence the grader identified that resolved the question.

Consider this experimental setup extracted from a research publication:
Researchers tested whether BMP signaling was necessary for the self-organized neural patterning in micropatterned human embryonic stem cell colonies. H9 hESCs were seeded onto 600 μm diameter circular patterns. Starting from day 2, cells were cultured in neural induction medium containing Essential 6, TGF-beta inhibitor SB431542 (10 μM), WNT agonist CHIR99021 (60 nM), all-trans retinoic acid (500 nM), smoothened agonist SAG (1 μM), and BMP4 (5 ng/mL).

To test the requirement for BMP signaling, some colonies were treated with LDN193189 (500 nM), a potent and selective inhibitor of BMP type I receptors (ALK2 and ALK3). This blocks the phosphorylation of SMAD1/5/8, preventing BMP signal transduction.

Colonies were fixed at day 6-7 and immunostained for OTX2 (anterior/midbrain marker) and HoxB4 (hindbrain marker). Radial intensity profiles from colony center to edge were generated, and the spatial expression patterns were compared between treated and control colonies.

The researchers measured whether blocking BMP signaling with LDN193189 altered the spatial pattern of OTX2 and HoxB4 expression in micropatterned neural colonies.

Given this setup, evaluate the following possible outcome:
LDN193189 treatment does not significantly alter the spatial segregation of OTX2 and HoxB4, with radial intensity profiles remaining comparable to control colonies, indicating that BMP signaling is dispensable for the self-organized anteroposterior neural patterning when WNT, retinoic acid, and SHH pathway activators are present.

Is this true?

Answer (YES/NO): NO